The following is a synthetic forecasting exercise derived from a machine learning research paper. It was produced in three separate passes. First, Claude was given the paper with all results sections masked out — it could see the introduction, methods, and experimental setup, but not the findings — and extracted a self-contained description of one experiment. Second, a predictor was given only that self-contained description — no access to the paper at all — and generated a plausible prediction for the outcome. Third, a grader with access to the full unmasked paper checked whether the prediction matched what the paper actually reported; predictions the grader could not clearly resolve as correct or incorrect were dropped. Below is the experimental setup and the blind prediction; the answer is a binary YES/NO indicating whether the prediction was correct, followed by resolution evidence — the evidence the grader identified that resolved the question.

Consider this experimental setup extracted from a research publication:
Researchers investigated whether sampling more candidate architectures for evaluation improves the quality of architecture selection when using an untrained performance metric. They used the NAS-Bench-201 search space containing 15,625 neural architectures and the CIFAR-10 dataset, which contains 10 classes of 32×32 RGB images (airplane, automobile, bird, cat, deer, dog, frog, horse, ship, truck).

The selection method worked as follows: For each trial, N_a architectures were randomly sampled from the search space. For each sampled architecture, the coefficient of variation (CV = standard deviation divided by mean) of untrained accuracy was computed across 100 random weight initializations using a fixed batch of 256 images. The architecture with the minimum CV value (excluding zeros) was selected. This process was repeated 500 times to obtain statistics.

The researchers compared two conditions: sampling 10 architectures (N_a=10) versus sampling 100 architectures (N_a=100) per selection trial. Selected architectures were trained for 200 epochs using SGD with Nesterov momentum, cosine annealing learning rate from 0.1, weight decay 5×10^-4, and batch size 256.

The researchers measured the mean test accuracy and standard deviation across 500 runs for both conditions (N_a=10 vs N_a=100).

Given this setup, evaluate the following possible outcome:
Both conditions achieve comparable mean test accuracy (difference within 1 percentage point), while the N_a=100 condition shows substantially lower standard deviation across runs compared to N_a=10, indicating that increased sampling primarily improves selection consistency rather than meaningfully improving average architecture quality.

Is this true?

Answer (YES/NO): NO